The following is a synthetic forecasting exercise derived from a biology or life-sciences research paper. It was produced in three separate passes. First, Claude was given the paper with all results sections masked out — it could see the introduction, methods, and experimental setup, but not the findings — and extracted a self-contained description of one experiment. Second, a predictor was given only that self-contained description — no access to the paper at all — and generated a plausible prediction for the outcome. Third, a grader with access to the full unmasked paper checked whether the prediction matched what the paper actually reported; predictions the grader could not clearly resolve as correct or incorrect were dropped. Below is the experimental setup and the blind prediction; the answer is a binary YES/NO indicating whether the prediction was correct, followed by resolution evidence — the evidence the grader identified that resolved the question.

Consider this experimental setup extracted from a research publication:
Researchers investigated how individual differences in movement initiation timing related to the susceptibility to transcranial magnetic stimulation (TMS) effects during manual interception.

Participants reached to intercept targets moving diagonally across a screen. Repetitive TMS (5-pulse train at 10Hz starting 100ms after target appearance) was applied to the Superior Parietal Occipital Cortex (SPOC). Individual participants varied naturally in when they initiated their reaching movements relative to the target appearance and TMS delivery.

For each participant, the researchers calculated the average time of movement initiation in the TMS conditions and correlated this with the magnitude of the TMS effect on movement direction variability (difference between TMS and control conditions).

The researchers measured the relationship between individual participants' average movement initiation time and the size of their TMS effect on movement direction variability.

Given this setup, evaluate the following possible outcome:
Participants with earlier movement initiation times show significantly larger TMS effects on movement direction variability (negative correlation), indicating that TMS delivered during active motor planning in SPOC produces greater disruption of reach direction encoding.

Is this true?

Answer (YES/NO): YES